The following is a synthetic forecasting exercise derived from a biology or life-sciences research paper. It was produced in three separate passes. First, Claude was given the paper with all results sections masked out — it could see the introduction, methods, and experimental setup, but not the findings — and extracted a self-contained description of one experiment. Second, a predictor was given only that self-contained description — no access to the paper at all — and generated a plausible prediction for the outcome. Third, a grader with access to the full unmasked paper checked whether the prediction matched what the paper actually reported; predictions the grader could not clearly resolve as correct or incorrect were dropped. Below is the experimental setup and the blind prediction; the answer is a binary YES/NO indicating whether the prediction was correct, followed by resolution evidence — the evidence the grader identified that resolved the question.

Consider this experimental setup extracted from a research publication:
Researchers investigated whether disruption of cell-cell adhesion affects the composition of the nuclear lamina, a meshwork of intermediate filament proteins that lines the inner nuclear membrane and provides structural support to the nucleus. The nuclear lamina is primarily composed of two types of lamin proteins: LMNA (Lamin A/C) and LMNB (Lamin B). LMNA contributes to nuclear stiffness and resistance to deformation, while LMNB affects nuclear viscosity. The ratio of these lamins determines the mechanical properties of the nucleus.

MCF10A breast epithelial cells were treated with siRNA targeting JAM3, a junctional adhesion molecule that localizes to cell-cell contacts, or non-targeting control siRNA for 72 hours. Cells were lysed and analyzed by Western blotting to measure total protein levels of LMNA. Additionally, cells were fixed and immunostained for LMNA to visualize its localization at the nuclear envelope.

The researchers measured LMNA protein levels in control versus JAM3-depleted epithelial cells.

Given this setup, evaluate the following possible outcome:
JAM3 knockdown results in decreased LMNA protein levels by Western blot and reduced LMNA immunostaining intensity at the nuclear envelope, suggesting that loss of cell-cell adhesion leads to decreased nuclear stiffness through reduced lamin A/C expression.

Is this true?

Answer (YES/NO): YES